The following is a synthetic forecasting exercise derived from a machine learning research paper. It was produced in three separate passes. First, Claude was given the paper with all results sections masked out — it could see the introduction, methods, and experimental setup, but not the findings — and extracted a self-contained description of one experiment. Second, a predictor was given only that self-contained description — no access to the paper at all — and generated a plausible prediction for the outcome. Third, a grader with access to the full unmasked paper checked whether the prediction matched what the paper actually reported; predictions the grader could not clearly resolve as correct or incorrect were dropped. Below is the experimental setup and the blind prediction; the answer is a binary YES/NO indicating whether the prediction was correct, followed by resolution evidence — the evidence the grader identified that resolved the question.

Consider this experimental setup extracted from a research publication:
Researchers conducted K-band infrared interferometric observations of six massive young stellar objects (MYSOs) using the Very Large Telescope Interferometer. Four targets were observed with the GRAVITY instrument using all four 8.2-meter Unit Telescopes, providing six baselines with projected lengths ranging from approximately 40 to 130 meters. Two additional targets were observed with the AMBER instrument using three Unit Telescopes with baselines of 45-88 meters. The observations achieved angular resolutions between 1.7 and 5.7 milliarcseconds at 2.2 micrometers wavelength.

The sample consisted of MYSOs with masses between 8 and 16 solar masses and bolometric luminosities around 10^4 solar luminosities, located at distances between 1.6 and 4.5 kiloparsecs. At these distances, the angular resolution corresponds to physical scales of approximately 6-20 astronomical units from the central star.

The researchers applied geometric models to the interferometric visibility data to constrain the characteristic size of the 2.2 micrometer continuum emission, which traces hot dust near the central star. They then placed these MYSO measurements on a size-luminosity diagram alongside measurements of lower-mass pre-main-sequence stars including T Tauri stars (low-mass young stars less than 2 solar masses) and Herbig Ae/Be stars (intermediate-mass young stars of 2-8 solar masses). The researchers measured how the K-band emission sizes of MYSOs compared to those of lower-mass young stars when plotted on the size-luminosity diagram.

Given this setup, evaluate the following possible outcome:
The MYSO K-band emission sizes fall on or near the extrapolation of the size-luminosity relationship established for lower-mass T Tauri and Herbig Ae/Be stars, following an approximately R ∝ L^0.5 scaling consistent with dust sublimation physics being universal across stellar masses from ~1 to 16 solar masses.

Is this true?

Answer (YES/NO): YES